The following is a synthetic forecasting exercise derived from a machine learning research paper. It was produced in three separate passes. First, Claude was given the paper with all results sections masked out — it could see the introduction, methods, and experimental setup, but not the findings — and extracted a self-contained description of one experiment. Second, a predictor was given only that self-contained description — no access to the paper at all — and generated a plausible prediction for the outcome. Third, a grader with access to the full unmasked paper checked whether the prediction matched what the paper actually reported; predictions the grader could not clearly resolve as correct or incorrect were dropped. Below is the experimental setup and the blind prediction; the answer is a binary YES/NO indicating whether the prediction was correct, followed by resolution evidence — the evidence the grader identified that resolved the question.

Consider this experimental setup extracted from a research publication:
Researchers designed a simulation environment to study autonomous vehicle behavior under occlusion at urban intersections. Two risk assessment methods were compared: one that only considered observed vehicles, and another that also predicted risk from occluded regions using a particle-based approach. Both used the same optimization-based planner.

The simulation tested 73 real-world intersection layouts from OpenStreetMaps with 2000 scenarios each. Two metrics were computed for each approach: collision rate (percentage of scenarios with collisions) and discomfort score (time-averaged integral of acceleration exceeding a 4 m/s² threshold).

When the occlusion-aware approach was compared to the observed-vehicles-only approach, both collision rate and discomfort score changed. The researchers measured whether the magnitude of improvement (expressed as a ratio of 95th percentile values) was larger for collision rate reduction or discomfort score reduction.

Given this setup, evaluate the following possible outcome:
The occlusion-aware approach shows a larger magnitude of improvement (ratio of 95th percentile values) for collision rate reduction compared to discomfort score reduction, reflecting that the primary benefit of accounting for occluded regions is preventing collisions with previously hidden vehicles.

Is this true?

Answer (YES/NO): YES